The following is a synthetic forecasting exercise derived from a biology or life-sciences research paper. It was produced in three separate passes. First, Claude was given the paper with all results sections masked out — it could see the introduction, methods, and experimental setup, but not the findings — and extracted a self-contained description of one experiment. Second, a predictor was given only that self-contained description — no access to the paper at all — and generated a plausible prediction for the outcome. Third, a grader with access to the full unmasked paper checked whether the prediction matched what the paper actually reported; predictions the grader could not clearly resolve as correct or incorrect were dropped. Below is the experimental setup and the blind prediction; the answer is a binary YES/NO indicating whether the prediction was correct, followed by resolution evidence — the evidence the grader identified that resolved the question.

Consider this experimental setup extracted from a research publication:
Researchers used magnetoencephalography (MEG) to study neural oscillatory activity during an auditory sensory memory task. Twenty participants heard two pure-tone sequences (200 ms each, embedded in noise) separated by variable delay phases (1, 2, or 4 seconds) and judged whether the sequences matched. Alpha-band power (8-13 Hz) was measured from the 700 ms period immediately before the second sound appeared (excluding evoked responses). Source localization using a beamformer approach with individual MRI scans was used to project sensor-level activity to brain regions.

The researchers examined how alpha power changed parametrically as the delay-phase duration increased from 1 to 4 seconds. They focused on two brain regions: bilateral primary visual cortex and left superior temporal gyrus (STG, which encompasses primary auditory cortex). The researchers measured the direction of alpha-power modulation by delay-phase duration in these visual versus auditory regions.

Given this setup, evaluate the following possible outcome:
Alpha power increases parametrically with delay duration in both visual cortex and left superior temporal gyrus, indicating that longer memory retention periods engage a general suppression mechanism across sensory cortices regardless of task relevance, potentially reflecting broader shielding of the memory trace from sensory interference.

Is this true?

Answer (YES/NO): NO